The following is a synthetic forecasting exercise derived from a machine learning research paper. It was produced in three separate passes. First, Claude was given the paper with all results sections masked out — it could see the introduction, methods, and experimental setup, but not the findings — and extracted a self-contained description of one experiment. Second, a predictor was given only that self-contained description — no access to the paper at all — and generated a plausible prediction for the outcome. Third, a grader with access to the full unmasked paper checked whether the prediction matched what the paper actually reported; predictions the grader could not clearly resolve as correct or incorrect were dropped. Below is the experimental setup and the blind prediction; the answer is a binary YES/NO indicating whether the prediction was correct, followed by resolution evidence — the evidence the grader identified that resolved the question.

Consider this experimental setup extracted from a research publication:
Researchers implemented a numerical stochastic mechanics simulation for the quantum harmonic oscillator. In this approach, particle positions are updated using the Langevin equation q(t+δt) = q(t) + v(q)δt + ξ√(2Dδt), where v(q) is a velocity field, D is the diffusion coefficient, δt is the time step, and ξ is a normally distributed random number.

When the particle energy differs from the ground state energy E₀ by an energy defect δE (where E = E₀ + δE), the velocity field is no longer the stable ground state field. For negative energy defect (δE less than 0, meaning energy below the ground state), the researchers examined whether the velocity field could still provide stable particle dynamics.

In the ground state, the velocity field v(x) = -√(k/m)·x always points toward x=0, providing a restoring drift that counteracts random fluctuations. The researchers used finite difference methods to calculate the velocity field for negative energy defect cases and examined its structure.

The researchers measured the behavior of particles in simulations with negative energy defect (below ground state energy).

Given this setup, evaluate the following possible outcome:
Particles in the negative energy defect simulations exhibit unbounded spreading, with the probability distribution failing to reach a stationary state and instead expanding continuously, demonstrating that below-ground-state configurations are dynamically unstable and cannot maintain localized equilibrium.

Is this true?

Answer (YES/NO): NO